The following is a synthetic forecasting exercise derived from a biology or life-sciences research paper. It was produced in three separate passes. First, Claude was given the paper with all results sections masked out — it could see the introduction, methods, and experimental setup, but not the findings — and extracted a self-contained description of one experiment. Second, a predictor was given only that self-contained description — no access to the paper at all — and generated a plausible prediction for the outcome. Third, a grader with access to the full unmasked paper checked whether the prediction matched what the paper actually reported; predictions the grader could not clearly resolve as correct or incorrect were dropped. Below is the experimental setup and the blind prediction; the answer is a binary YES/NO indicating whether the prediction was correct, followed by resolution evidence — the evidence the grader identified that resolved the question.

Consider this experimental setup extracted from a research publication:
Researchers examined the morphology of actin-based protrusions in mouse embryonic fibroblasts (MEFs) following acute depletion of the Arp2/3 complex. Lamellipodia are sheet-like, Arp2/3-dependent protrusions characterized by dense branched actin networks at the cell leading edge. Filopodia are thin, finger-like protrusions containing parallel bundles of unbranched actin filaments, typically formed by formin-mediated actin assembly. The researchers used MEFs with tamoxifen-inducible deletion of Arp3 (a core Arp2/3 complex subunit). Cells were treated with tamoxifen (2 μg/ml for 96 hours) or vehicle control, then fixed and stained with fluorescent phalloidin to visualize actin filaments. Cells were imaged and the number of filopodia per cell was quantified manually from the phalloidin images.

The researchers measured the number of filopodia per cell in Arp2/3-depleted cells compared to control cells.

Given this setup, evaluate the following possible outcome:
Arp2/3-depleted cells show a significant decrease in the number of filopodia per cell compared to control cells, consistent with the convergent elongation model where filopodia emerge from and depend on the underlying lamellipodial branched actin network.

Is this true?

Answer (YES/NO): NO